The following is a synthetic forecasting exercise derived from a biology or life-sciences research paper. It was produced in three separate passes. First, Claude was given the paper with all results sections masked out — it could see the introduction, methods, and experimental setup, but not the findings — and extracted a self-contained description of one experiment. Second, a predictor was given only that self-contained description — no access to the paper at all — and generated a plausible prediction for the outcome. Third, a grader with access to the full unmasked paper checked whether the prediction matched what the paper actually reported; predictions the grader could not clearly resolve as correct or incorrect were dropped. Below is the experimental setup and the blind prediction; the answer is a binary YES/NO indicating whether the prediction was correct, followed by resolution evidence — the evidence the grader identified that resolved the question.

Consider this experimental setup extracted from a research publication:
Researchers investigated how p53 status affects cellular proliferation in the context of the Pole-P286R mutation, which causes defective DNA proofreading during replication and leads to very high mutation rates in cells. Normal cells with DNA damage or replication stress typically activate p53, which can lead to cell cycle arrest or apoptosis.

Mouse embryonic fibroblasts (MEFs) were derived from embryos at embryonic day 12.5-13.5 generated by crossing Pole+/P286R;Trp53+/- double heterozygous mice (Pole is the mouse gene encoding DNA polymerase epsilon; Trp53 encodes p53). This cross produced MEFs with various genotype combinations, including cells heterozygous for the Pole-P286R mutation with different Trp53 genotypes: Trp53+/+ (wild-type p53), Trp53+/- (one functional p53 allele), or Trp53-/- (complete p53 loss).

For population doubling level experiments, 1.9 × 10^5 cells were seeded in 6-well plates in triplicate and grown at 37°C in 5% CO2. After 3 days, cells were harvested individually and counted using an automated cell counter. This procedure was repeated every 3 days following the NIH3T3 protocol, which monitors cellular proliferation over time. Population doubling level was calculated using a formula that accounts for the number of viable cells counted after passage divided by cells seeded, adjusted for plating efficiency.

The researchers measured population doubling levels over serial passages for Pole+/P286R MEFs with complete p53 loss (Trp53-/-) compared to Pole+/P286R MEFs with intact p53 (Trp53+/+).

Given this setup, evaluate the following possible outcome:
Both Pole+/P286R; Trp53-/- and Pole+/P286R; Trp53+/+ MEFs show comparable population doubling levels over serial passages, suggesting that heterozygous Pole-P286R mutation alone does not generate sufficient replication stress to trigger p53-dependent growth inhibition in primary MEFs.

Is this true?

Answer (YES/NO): NO